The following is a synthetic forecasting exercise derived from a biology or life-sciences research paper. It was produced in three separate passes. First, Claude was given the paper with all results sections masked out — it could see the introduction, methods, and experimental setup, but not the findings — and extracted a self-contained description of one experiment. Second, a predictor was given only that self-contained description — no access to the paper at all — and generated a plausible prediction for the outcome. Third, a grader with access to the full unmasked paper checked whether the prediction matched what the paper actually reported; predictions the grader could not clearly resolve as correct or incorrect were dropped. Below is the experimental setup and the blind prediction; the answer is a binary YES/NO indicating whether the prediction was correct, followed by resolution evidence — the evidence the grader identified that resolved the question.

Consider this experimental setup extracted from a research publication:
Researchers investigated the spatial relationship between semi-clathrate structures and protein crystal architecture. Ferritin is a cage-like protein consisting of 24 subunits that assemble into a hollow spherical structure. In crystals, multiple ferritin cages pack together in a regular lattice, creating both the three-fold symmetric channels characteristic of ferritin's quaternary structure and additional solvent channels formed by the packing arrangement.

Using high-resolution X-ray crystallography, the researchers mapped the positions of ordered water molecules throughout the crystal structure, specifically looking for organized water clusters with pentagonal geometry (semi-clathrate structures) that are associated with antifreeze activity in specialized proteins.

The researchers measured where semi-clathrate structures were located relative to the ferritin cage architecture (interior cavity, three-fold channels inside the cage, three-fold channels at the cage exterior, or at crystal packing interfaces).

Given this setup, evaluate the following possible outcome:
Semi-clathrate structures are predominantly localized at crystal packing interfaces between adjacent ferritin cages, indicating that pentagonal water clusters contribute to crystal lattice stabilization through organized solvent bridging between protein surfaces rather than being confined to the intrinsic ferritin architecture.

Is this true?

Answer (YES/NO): NO